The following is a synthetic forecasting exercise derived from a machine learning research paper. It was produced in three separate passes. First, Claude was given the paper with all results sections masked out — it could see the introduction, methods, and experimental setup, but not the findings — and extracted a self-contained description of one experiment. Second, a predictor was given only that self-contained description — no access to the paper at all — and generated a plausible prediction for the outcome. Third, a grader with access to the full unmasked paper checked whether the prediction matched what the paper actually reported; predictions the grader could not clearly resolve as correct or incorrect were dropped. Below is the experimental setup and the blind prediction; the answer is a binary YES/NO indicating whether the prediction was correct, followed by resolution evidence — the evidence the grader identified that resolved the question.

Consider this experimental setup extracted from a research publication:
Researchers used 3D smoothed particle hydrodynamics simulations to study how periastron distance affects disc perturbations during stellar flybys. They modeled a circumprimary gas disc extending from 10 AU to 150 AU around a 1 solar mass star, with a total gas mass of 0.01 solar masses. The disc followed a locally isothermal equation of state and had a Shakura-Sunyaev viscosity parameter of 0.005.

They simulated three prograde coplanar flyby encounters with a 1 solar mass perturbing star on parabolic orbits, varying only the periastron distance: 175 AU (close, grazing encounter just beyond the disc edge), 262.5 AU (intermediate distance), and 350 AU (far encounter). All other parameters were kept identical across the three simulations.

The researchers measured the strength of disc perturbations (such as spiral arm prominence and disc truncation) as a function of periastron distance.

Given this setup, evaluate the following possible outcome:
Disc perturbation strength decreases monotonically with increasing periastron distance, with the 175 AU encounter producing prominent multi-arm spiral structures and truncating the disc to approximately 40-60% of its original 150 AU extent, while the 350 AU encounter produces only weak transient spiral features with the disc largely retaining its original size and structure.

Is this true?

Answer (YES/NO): NO